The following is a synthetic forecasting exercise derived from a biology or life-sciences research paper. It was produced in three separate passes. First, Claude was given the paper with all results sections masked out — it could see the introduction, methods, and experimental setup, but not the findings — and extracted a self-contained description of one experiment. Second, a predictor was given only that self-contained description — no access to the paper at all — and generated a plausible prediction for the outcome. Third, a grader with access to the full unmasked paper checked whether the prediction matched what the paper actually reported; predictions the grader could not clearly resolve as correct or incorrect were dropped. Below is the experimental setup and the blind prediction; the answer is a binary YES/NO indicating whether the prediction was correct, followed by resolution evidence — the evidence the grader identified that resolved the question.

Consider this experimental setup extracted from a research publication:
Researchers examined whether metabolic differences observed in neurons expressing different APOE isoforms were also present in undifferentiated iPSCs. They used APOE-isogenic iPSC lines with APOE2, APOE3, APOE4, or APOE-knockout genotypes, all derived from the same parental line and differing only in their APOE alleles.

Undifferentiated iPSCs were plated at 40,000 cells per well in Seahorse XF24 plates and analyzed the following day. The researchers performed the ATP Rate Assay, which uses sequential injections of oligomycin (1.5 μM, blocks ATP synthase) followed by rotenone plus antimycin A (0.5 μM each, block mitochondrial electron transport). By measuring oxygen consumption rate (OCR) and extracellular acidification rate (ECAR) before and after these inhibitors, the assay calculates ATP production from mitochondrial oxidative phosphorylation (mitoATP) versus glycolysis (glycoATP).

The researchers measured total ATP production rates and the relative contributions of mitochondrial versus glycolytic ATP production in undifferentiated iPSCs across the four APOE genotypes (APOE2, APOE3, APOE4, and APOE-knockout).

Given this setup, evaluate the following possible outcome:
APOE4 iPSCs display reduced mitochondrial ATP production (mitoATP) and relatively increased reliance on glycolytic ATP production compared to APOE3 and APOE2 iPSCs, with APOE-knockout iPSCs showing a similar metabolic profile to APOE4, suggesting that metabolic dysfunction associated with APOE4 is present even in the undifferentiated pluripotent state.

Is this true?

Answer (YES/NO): NO